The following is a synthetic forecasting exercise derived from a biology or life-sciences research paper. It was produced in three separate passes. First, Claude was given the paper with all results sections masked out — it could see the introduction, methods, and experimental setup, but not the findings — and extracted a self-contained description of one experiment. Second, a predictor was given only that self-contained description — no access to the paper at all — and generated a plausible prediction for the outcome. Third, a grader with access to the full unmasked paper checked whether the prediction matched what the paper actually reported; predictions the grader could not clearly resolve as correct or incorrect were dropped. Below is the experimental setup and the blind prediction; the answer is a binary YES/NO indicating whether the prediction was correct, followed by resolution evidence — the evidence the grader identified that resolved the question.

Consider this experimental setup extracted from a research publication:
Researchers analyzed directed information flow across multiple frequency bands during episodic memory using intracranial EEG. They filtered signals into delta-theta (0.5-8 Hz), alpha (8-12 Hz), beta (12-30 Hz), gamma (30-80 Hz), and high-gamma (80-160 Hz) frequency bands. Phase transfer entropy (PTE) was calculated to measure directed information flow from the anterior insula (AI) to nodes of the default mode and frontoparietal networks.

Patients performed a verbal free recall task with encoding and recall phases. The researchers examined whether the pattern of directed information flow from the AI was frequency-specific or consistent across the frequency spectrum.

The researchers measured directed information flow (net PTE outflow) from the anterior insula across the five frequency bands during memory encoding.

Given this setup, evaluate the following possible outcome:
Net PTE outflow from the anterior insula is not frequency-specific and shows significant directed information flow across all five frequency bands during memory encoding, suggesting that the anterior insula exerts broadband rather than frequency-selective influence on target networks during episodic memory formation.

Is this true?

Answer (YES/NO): NO